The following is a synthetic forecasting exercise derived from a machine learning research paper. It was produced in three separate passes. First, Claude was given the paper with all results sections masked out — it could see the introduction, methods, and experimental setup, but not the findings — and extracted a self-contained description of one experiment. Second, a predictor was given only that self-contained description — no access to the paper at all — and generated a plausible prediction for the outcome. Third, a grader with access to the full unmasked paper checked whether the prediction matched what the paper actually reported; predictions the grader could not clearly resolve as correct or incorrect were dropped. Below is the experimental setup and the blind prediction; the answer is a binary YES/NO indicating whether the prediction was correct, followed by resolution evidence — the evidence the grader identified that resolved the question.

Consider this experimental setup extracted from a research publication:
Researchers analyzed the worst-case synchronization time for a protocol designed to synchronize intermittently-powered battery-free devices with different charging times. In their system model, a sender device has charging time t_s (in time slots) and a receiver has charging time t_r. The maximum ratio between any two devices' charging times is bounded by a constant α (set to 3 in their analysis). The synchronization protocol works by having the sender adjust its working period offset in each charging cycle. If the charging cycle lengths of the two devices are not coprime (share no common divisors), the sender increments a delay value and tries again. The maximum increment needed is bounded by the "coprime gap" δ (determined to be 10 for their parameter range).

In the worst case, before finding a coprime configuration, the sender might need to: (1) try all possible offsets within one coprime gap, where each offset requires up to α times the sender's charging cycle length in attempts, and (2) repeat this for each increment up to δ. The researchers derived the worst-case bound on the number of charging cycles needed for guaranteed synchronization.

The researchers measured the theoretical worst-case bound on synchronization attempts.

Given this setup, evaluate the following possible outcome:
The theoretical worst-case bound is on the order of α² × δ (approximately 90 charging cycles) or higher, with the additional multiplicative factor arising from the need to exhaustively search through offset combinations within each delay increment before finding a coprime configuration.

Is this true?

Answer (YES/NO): NO